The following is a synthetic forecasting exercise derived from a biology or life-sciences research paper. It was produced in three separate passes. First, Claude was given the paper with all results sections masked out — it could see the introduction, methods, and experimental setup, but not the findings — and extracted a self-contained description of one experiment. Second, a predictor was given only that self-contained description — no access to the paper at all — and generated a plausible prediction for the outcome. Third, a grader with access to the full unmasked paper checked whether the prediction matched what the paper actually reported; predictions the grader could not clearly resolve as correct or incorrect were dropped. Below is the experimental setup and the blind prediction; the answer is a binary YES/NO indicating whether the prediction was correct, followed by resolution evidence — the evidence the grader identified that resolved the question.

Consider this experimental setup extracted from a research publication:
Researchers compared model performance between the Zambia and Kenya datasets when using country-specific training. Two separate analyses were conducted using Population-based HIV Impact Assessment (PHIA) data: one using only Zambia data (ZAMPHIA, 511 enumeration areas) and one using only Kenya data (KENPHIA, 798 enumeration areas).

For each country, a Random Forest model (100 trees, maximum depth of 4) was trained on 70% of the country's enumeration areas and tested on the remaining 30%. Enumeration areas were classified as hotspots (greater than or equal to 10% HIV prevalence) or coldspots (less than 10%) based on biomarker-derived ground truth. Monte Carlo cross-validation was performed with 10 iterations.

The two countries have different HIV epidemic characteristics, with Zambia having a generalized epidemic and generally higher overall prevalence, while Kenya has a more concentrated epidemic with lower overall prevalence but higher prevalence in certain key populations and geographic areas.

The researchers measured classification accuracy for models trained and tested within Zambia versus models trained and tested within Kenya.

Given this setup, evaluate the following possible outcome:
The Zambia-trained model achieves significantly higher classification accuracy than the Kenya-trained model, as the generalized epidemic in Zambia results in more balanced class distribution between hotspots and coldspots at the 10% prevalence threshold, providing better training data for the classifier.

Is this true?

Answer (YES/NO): NO